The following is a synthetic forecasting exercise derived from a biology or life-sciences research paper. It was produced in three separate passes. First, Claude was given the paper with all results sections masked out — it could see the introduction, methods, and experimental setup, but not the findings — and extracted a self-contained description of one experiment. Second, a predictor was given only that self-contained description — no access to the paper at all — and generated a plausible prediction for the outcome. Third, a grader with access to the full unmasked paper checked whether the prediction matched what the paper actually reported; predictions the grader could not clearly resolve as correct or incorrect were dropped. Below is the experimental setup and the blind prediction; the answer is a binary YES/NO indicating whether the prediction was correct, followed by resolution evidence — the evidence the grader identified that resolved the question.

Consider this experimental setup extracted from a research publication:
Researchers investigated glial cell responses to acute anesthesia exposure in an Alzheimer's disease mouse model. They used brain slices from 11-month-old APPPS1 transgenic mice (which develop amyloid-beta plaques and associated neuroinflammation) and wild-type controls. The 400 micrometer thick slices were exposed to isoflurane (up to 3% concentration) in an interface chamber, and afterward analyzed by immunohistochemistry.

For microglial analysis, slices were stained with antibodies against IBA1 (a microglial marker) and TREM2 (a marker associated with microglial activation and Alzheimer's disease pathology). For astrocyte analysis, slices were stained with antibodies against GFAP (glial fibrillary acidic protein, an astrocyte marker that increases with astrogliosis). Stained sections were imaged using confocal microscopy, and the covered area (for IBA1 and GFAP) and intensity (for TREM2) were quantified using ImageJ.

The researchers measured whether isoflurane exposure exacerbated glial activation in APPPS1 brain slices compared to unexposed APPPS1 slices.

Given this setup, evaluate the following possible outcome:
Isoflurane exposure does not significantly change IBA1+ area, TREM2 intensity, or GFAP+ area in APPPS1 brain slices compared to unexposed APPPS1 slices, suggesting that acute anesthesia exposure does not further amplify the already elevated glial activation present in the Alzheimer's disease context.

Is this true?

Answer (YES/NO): YES